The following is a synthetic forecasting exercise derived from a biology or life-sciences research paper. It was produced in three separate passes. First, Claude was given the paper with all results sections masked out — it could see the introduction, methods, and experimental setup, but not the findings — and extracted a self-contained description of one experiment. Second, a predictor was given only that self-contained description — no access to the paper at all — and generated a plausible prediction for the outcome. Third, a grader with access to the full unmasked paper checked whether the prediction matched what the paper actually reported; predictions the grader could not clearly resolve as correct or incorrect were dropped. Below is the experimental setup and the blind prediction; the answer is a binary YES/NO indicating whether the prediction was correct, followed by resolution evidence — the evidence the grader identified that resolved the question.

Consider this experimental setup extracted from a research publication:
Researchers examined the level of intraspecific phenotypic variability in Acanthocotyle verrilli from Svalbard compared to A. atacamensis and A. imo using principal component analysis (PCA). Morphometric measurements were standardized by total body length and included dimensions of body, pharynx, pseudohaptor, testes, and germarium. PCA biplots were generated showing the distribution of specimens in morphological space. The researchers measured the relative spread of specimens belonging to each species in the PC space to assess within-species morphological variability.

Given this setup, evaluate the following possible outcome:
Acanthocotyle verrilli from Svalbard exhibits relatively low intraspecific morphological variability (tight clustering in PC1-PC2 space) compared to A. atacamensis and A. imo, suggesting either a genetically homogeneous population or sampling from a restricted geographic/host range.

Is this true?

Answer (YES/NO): NO